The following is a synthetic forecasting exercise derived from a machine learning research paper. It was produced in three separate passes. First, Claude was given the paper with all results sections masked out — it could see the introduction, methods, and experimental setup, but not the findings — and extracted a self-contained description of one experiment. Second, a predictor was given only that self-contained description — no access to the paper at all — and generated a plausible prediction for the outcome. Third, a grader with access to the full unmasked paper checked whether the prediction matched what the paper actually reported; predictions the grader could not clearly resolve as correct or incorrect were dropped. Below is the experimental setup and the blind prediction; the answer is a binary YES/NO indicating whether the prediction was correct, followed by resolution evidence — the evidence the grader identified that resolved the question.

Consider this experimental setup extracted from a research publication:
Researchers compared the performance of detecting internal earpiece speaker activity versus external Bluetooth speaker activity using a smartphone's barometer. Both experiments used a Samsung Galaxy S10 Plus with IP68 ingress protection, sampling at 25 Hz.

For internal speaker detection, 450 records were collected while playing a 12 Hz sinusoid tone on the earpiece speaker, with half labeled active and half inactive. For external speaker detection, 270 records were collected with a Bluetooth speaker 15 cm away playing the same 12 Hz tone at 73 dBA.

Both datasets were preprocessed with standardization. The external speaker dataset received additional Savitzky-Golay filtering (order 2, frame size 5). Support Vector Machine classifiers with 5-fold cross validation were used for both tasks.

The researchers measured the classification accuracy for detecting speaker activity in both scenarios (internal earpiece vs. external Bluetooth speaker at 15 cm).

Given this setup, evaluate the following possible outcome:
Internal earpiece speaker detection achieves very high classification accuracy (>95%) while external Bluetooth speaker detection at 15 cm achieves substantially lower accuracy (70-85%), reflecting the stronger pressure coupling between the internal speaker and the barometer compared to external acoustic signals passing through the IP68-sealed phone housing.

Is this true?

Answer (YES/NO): NO